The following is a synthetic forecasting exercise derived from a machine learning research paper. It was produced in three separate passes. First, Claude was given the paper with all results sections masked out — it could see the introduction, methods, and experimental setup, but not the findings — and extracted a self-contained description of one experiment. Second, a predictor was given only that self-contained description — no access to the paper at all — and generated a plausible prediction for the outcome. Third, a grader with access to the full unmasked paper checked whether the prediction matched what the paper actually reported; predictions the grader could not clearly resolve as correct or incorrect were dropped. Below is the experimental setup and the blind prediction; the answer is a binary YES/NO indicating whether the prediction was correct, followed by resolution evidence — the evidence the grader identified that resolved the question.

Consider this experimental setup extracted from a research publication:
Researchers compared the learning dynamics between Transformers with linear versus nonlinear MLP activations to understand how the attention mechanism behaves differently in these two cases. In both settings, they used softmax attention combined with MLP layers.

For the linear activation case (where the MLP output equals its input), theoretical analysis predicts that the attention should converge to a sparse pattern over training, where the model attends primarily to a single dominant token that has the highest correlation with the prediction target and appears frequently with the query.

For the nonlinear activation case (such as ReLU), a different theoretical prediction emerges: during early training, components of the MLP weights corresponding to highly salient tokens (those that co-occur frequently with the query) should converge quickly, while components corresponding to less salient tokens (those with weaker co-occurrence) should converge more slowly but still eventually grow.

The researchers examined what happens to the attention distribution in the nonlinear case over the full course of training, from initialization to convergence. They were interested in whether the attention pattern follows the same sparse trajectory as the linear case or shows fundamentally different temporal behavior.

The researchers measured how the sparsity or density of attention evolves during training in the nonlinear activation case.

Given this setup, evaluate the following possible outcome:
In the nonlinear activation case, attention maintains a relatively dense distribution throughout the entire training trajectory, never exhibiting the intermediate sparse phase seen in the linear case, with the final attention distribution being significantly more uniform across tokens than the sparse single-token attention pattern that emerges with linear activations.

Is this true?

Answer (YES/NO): NO